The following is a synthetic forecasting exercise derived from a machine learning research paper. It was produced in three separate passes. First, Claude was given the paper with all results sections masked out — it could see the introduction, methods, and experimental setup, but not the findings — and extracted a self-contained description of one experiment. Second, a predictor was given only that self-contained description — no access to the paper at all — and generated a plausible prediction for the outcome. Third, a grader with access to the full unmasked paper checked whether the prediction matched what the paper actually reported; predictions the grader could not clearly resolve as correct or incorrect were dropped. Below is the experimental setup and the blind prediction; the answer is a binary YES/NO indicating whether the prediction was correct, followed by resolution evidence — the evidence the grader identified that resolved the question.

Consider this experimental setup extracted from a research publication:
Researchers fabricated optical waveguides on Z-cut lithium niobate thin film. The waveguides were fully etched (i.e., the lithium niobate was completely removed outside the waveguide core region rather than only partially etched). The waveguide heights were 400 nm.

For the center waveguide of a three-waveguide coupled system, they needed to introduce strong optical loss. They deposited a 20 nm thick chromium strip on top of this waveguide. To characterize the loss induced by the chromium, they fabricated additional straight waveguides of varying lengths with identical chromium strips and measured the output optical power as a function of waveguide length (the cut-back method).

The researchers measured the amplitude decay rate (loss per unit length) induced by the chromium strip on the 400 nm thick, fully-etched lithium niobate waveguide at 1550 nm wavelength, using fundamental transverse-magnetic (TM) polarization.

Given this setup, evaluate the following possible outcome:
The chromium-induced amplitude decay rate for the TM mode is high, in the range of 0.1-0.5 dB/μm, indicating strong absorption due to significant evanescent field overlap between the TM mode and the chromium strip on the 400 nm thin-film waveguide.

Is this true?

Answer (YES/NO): YES